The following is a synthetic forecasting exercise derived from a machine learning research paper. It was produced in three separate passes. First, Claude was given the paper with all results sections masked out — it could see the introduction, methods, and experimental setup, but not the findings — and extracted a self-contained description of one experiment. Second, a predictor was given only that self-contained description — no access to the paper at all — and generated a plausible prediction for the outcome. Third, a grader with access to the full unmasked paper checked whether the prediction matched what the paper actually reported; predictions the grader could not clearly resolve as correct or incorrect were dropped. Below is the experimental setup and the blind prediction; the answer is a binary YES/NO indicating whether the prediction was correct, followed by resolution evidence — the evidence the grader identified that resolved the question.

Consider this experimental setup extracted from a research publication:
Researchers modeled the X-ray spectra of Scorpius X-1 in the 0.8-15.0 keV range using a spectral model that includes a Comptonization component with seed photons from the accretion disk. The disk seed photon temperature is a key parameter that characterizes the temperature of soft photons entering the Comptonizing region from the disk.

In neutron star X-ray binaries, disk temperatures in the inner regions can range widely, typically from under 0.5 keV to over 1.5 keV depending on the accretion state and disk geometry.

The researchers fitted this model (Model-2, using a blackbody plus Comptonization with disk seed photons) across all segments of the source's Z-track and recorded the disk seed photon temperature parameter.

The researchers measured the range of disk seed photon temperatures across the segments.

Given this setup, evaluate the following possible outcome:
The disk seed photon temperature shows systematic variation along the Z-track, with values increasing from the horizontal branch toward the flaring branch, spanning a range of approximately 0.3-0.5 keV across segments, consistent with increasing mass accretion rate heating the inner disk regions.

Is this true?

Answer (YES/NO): NO